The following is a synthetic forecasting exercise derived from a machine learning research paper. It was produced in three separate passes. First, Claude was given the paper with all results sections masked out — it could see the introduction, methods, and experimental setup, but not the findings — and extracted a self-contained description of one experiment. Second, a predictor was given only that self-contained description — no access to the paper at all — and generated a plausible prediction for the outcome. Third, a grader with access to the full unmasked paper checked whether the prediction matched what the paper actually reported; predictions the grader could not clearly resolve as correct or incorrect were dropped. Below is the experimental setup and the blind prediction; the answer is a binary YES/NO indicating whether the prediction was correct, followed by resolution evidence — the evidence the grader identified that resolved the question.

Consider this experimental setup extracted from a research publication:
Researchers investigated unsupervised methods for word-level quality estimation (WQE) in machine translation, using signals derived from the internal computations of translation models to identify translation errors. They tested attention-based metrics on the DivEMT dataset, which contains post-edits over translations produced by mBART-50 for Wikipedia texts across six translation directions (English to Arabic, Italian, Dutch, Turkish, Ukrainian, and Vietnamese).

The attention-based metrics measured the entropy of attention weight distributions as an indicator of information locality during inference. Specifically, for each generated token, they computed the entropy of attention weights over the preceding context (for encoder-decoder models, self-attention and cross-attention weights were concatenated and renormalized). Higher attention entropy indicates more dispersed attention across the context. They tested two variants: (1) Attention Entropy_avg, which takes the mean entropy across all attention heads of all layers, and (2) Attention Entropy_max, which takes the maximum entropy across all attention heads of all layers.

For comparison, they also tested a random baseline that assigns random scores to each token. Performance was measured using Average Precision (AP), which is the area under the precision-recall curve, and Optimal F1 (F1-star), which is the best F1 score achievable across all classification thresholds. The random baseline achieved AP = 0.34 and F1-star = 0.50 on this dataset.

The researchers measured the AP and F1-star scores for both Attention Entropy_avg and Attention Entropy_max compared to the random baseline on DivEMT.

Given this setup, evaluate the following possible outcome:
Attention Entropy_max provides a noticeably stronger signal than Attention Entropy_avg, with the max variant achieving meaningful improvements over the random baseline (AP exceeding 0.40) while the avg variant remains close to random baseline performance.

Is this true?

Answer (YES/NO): NO